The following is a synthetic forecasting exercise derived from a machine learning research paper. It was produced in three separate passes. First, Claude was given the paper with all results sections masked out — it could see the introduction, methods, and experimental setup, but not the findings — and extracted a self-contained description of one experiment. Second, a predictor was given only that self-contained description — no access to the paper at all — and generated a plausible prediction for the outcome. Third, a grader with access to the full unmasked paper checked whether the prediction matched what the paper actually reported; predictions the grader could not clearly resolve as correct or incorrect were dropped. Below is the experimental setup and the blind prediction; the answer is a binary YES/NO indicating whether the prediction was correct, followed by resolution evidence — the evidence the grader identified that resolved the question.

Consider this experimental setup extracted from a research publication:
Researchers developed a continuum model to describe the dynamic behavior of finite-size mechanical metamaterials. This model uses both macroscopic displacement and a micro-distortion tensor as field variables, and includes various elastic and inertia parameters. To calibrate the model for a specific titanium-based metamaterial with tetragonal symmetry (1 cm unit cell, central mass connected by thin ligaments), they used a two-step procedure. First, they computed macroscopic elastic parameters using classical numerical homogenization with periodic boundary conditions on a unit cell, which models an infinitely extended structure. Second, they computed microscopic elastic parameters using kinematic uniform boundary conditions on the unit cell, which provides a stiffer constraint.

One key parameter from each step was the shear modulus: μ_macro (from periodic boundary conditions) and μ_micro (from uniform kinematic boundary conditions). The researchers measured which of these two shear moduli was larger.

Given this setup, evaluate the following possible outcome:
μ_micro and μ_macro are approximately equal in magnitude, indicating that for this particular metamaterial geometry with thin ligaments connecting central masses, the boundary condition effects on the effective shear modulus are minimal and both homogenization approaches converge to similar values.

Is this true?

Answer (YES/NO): NO